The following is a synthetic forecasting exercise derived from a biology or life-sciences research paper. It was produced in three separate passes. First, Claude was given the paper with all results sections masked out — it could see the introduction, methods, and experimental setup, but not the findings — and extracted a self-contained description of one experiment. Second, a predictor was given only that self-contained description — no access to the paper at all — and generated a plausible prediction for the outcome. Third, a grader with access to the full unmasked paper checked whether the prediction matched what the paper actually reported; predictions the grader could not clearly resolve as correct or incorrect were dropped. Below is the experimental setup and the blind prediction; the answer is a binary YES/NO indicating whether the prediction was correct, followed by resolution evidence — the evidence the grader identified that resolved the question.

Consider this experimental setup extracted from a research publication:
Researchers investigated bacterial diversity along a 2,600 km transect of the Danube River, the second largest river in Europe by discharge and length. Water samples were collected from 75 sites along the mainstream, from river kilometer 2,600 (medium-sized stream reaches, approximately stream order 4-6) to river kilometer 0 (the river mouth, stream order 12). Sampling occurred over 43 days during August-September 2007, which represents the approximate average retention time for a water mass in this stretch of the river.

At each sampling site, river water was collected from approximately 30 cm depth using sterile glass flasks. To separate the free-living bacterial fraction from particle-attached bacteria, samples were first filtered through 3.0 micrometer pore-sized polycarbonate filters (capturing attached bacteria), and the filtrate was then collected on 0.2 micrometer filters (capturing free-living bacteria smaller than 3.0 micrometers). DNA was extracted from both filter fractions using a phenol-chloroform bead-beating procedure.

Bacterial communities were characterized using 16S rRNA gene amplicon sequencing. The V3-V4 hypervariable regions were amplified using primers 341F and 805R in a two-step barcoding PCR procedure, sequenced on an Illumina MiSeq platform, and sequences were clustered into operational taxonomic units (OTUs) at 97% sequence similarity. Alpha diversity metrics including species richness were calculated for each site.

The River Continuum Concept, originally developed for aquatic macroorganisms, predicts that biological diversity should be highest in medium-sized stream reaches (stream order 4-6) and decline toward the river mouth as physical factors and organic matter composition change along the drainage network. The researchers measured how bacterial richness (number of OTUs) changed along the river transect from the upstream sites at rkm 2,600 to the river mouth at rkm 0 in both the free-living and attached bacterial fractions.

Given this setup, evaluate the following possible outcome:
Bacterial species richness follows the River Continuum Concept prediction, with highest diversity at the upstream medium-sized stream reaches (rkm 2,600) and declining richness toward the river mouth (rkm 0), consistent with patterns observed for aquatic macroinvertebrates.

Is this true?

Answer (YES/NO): YES